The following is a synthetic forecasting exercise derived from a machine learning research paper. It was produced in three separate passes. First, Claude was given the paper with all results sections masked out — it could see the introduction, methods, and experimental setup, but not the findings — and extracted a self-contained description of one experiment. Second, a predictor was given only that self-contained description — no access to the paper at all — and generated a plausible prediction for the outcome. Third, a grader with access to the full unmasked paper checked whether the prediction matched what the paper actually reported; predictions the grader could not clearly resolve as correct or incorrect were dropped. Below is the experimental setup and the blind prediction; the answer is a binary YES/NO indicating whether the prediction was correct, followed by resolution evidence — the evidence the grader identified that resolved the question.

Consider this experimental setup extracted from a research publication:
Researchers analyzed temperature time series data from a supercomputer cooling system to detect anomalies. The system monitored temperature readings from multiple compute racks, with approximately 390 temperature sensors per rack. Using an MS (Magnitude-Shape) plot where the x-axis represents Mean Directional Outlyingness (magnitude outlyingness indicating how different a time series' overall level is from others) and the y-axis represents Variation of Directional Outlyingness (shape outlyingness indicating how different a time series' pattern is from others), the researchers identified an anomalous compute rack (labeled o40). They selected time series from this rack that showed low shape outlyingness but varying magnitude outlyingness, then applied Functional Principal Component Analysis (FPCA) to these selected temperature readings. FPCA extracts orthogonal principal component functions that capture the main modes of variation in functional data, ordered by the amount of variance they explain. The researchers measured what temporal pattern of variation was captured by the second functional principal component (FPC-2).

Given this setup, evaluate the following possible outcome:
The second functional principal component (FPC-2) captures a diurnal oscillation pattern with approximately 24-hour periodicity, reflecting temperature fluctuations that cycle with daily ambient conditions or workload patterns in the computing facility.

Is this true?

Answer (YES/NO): NO